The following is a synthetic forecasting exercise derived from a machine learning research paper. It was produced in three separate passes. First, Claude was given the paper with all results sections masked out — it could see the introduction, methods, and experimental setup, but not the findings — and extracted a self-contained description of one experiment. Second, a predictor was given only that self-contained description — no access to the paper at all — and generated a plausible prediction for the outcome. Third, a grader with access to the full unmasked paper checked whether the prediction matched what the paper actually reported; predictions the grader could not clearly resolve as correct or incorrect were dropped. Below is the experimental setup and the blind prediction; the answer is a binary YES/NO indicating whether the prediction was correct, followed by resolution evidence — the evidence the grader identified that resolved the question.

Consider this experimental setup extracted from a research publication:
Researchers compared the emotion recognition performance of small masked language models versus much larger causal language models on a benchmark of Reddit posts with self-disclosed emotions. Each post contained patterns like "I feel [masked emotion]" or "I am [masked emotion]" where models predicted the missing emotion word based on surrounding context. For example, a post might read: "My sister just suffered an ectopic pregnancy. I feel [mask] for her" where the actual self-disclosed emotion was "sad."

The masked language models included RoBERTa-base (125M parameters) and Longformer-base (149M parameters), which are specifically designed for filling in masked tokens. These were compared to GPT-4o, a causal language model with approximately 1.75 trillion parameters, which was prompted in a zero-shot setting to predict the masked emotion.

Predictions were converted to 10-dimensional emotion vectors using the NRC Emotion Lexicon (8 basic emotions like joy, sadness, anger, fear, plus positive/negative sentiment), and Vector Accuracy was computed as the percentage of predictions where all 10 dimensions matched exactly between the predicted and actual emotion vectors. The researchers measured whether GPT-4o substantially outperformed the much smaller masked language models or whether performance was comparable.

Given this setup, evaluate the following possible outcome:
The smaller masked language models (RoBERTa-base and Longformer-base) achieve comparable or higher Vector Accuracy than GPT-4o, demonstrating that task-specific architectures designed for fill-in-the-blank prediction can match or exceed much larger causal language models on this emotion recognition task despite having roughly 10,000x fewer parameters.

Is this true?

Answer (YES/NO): YES